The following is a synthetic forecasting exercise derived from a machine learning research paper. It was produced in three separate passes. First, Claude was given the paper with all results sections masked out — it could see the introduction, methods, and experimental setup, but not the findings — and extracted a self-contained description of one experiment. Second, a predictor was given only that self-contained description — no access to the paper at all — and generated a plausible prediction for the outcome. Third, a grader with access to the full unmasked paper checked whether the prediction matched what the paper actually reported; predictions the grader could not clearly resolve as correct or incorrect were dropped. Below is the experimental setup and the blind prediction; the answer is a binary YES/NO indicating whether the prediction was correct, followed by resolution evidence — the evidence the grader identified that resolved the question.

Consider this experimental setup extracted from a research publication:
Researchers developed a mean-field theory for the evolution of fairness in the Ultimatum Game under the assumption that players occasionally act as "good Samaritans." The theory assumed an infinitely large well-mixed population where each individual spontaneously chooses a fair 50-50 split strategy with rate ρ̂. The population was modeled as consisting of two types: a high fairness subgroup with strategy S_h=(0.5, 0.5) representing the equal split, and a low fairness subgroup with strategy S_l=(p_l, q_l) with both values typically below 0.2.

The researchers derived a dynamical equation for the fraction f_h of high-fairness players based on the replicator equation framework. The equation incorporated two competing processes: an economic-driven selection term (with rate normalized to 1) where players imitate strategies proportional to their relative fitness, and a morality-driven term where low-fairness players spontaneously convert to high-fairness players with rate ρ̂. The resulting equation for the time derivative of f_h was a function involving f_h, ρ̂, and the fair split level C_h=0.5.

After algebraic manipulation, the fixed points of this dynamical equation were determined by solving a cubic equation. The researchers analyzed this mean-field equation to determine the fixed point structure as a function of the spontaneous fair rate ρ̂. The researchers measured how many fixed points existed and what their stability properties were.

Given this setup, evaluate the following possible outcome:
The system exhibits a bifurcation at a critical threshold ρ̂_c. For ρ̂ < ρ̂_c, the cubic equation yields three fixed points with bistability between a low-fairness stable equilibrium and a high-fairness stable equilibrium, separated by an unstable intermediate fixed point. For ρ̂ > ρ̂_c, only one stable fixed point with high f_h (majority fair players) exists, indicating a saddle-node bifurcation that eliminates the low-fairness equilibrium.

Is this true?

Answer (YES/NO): YES